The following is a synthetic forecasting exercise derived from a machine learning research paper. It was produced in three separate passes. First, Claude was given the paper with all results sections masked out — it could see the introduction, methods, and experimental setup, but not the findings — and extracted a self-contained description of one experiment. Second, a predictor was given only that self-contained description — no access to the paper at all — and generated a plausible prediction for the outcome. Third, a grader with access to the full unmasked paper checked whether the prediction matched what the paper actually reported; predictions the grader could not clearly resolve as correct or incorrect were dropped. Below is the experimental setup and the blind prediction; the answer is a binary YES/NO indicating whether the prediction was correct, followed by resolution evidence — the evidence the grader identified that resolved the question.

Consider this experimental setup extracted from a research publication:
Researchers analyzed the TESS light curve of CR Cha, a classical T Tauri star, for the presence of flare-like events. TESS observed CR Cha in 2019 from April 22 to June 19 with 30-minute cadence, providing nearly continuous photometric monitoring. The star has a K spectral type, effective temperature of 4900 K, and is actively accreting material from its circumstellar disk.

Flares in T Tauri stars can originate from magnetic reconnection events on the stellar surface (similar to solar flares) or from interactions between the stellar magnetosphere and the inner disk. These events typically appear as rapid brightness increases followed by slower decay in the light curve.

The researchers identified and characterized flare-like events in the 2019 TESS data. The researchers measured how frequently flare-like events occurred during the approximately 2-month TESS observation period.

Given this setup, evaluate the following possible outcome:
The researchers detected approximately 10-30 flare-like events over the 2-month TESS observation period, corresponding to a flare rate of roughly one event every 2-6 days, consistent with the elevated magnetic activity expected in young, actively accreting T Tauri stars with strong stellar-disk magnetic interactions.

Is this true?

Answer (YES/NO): NO